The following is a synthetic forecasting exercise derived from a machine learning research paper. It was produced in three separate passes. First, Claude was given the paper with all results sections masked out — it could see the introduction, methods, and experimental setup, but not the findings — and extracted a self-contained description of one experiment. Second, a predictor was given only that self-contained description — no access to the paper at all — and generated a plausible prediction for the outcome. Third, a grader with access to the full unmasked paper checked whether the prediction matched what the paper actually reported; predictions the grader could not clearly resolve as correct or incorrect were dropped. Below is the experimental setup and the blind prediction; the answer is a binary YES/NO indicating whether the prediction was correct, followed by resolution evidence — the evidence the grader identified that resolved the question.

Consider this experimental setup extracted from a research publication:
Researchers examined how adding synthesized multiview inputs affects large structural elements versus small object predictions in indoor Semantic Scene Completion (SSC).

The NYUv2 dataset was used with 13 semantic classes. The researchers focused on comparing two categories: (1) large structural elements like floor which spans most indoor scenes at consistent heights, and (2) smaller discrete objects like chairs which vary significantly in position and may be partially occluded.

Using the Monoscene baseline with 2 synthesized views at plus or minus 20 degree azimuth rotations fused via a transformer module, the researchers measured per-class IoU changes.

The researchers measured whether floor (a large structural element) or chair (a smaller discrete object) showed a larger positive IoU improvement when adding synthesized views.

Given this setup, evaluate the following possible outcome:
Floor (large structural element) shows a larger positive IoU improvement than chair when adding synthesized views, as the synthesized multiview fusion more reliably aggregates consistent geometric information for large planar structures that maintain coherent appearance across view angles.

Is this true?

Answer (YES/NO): NO